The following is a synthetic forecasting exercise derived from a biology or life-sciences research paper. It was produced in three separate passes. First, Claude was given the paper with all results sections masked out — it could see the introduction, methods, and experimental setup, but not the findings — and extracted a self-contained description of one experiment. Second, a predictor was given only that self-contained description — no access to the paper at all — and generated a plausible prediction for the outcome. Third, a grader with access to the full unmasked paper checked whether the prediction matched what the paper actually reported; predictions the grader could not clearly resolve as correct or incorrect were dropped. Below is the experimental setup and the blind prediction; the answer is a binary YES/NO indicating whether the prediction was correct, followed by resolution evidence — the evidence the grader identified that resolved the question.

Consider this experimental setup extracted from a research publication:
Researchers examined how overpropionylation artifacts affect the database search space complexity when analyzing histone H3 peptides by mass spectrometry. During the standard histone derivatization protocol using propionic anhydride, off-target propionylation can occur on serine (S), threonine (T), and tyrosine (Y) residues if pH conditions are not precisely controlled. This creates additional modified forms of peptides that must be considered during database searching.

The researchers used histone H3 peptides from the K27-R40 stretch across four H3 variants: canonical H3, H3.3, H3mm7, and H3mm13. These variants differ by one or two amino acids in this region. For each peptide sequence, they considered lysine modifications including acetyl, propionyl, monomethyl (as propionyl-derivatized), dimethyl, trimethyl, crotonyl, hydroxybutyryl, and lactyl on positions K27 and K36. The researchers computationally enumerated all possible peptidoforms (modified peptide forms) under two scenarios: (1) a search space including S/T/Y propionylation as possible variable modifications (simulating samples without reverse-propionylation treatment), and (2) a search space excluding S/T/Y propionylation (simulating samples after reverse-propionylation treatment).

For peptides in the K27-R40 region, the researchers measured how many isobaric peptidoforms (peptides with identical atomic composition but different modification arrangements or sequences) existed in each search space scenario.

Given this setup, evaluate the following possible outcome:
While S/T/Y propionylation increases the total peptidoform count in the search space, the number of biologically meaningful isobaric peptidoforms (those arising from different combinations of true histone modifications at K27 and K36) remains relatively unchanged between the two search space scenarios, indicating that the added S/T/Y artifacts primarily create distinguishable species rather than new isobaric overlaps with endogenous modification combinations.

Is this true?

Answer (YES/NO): NO